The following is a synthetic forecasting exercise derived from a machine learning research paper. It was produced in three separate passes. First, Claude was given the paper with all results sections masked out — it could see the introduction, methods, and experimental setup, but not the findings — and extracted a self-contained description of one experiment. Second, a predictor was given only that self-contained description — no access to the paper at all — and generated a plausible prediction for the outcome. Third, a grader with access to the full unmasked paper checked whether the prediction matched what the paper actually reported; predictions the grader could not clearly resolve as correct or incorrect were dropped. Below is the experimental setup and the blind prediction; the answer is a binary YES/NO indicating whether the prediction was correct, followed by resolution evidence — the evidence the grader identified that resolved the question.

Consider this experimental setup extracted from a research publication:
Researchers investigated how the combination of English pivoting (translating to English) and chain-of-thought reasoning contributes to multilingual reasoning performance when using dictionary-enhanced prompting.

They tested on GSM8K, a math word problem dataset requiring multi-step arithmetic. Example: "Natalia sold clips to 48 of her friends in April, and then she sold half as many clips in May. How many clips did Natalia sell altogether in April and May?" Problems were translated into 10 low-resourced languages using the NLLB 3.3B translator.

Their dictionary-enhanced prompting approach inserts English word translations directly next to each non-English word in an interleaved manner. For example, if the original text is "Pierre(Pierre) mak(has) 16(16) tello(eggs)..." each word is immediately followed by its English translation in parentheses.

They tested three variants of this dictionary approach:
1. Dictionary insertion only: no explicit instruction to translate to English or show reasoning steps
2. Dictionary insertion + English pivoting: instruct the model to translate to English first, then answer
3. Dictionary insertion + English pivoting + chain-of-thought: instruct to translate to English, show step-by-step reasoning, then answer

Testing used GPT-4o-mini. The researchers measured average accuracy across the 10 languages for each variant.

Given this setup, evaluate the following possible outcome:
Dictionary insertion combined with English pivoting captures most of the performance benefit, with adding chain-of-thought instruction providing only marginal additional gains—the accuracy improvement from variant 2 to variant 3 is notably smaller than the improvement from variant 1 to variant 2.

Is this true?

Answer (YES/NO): NO